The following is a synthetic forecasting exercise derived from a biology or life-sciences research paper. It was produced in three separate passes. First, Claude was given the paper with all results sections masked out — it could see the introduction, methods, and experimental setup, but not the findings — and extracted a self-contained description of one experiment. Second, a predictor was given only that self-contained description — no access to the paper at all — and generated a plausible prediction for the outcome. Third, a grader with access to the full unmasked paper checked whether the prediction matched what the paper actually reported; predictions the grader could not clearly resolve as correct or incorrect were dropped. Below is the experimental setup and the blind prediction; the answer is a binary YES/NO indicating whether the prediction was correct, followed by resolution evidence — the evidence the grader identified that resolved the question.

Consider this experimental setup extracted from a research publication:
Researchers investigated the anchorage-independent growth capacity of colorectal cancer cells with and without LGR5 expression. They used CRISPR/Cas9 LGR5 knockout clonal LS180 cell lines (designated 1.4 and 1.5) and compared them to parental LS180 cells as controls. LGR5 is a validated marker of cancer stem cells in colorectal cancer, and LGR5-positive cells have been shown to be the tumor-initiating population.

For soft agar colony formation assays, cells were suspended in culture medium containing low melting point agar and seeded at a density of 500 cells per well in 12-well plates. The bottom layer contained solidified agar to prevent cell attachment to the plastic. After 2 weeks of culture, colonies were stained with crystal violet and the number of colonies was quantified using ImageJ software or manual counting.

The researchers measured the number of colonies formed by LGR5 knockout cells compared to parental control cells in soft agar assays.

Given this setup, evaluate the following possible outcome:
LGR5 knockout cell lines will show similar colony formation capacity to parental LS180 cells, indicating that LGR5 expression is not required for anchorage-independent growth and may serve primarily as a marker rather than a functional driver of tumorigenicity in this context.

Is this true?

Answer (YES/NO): NO